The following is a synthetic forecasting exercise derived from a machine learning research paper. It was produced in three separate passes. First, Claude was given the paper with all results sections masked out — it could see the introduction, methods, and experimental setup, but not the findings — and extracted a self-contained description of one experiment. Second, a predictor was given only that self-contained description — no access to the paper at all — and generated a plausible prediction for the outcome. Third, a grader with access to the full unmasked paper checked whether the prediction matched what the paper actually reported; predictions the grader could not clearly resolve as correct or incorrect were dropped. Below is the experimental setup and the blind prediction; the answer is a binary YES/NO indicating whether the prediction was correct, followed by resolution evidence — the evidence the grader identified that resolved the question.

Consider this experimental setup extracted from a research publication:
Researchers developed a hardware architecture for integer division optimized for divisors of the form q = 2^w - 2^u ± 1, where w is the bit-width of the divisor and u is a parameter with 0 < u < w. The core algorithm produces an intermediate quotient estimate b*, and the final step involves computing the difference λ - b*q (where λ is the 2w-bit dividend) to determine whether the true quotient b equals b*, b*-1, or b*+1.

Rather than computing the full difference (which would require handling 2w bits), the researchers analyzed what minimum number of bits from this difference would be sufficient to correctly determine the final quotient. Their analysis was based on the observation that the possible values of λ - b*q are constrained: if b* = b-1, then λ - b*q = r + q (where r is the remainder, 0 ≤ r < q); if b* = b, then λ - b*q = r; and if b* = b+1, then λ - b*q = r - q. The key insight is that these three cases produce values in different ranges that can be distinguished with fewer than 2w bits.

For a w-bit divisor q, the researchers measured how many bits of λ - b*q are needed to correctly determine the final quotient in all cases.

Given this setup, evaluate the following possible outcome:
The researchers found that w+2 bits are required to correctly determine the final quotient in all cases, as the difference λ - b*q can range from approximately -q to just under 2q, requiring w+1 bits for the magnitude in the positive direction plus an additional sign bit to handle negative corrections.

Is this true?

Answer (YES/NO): YES